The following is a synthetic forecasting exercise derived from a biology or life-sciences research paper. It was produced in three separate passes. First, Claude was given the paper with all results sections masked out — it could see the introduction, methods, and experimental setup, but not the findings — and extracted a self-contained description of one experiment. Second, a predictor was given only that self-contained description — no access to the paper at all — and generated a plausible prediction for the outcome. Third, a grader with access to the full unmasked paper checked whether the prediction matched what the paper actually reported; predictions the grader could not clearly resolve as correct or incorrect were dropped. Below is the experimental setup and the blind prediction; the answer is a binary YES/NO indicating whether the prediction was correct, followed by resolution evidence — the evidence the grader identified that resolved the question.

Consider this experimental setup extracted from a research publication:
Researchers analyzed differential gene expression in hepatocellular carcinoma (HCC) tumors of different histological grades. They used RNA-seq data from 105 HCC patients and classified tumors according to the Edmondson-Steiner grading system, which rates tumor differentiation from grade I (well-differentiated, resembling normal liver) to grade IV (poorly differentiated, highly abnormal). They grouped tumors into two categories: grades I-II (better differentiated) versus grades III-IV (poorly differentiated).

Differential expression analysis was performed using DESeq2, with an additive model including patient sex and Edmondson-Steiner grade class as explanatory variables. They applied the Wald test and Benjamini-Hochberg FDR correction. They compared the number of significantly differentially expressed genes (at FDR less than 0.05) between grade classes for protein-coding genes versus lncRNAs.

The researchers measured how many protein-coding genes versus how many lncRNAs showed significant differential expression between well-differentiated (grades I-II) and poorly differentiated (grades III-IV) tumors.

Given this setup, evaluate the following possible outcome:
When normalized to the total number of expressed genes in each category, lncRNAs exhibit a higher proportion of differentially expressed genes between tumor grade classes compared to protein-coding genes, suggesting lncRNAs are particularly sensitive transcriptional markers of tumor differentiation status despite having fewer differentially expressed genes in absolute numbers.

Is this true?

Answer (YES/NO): NO